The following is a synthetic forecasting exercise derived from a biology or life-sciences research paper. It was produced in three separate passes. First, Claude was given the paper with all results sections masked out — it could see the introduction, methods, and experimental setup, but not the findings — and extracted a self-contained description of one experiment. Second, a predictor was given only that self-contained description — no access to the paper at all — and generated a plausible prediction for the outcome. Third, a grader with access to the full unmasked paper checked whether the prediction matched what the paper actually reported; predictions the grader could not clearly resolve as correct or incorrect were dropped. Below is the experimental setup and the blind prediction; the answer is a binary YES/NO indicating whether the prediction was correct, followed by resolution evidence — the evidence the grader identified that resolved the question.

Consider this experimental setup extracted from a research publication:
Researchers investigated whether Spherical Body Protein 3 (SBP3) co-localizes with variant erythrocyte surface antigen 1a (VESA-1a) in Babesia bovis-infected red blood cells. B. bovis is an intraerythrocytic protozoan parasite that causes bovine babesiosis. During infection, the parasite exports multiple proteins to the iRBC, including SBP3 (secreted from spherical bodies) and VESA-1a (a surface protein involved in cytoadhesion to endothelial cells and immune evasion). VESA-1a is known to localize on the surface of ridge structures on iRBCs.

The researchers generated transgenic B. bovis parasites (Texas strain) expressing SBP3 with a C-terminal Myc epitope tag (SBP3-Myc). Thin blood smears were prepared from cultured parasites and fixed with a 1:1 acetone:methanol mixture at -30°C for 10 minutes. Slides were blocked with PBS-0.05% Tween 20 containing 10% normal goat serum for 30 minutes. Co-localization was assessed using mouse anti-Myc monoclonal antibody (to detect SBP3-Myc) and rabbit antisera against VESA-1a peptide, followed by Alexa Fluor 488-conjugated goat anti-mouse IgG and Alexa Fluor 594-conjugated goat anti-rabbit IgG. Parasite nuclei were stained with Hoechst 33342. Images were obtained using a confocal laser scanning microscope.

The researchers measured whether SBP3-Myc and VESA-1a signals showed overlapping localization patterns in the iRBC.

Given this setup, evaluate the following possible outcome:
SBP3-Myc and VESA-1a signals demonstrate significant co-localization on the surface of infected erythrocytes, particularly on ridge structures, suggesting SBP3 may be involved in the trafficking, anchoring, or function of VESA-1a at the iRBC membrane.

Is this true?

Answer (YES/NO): YES